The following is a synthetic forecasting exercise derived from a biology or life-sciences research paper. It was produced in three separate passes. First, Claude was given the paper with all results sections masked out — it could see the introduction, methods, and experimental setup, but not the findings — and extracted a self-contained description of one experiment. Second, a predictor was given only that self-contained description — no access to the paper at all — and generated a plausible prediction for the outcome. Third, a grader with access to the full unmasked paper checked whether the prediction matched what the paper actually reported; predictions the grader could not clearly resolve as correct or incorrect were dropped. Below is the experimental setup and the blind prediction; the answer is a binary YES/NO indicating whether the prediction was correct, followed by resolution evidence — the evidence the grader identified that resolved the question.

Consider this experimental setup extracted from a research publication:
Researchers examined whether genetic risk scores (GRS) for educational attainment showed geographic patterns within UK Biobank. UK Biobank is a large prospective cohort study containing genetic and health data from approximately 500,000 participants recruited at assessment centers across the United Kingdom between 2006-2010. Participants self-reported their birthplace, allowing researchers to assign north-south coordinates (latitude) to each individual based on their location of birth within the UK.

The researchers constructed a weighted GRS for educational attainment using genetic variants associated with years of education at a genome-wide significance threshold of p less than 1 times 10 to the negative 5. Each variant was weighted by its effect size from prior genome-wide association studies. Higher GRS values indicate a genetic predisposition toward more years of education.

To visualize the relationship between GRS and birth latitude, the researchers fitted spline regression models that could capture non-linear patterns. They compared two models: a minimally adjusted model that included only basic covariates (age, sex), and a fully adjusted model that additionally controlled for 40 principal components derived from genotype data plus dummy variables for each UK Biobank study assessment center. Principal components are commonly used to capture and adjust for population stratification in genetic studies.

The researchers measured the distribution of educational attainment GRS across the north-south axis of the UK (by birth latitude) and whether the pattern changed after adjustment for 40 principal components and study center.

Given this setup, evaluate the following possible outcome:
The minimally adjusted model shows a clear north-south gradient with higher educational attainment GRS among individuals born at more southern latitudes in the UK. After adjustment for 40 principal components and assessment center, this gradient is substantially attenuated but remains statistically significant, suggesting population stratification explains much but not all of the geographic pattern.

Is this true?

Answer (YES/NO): NO